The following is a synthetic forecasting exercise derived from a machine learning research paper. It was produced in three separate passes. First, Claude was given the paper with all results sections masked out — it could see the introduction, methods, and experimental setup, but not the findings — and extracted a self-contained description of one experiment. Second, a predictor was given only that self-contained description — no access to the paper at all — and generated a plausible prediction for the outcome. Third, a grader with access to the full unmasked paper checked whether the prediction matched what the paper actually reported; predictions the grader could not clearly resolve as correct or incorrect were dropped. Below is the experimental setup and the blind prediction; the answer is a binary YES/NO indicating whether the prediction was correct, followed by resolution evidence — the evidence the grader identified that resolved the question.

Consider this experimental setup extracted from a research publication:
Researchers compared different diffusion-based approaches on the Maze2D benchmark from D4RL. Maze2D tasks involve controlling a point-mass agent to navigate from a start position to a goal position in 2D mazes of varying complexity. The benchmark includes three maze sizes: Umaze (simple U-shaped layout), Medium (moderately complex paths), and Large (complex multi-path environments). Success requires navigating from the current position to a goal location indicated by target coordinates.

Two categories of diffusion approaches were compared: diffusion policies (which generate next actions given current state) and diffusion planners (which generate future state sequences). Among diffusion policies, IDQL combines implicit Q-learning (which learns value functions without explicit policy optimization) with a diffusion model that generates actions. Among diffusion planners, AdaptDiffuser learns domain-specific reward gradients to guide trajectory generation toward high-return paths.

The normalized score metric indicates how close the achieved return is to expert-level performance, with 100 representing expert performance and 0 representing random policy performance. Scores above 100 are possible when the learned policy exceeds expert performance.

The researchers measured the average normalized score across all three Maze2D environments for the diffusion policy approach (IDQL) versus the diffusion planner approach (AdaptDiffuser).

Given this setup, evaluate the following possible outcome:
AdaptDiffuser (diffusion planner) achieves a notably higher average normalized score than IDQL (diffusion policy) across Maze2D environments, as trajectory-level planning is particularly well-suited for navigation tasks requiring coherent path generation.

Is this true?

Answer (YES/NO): YES